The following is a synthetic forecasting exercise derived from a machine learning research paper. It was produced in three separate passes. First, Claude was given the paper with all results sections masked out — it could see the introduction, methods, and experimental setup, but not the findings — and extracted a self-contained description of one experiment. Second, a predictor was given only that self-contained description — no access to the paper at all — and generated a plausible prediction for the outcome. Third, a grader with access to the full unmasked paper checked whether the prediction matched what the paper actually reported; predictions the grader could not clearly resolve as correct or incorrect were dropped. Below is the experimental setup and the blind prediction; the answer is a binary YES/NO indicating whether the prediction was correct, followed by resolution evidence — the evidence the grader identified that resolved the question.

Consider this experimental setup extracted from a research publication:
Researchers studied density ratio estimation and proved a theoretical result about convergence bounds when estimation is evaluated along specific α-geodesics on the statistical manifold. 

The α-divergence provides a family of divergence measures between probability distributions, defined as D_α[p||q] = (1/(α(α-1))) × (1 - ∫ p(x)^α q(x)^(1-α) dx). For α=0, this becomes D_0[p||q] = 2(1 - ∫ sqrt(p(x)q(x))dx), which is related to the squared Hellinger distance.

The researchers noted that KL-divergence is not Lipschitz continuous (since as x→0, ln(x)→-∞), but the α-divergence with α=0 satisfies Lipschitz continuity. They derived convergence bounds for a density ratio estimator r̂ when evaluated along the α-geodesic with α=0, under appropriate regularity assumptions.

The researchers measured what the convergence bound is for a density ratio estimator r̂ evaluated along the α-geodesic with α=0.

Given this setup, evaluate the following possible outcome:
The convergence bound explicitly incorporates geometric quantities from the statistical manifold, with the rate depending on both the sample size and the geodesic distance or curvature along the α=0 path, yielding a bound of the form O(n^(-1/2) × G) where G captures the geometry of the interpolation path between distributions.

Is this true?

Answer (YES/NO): NO